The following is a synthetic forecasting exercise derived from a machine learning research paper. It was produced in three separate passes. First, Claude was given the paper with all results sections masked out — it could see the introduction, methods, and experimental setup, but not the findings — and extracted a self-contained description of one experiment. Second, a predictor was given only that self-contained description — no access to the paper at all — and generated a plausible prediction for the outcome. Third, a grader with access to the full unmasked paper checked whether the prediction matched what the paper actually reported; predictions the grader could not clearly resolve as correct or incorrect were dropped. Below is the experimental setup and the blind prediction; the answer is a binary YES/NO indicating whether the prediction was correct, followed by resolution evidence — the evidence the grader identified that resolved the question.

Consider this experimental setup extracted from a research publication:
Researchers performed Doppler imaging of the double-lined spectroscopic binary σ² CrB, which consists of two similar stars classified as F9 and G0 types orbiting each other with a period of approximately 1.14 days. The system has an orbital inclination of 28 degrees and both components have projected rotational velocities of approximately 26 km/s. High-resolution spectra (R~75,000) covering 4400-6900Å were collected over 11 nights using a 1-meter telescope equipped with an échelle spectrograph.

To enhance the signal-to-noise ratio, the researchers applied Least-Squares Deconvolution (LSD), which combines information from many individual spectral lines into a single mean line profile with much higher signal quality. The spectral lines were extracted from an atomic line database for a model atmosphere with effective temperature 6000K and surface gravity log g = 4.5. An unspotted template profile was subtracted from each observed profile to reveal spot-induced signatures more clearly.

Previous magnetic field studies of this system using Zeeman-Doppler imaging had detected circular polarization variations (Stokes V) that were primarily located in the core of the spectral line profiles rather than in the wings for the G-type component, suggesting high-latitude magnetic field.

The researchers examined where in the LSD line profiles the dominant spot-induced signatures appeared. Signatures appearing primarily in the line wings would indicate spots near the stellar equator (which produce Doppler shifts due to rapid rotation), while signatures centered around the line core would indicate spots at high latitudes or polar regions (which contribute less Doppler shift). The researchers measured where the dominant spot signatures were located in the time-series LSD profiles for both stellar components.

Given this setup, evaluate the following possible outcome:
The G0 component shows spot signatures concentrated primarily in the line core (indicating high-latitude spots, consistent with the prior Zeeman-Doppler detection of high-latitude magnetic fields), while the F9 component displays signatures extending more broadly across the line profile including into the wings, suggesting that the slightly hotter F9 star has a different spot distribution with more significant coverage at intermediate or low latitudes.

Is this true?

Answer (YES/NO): NO